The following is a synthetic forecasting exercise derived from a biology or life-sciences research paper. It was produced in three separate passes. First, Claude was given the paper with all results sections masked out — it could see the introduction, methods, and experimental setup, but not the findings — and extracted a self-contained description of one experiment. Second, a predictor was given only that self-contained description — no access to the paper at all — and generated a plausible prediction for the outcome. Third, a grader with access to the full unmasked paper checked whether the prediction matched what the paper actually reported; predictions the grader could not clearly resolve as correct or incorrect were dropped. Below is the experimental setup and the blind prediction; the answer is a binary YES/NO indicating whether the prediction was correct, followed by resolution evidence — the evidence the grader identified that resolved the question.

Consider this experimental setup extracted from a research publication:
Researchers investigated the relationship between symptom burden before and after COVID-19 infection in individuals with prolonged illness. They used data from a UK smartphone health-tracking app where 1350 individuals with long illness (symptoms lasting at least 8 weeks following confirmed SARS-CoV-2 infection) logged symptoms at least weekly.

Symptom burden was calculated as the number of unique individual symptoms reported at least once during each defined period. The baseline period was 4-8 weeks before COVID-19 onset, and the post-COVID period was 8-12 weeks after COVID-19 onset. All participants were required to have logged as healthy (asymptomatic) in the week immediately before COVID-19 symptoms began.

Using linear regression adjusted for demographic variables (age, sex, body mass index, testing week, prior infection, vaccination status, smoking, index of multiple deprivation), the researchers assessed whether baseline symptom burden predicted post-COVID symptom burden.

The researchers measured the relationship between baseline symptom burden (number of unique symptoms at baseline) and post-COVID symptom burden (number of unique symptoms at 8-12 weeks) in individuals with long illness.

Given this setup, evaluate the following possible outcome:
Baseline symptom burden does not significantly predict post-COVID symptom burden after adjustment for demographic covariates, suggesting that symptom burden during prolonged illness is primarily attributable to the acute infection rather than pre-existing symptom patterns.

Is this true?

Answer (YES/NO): NO